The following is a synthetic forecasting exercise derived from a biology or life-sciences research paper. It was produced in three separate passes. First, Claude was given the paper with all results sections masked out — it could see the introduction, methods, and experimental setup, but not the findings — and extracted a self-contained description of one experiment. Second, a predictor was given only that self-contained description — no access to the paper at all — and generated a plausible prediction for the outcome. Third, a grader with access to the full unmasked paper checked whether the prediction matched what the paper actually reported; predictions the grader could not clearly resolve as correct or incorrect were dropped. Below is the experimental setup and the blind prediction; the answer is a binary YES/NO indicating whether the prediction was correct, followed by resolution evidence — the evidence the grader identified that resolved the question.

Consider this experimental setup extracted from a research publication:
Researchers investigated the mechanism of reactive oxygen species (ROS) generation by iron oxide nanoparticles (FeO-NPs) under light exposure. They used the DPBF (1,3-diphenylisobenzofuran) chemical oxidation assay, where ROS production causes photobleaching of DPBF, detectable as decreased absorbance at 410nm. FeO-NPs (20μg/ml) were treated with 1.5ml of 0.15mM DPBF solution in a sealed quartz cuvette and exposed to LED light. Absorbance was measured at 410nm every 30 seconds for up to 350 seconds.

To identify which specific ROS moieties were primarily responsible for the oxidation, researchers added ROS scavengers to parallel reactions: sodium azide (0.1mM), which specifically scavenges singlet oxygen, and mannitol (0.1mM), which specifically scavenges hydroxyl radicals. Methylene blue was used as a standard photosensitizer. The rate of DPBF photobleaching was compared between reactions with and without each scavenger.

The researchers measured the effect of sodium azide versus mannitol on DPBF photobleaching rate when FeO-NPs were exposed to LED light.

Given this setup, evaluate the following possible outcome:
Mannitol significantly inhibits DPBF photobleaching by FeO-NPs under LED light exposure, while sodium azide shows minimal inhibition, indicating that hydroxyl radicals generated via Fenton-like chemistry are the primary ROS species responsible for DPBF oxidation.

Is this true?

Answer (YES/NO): NO